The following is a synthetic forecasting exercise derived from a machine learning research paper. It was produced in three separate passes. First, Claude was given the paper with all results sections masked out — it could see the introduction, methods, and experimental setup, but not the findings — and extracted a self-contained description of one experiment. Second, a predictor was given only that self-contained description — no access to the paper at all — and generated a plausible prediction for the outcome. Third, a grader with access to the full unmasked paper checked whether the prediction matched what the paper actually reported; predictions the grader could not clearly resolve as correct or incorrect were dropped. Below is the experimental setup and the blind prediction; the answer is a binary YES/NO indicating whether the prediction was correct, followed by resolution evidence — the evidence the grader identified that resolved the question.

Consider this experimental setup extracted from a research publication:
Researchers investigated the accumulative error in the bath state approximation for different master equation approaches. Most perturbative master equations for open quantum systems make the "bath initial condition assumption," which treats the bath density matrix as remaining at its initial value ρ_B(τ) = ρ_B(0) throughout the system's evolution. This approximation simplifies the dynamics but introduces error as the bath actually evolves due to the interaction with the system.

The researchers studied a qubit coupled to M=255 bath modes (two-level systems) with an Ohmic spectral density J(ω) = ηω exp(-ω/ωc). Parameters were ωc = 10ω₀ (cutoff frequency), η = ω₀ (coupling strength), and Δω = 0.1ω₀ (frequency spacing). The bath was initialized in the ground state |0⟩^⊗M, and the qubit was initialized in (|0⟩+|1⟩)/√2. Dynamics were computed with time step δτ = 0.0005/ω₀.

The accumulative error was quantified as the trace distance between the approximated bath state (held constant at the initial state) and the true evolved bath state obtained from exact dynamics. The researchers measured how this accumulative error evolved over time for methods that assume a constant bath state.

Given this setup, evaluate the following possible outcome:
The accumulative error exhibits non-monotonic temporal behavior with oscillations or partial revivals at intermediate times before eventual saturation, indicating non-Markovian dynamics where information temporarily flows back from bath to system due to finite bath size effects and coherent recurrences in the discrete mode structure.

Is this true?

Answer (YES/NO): NO